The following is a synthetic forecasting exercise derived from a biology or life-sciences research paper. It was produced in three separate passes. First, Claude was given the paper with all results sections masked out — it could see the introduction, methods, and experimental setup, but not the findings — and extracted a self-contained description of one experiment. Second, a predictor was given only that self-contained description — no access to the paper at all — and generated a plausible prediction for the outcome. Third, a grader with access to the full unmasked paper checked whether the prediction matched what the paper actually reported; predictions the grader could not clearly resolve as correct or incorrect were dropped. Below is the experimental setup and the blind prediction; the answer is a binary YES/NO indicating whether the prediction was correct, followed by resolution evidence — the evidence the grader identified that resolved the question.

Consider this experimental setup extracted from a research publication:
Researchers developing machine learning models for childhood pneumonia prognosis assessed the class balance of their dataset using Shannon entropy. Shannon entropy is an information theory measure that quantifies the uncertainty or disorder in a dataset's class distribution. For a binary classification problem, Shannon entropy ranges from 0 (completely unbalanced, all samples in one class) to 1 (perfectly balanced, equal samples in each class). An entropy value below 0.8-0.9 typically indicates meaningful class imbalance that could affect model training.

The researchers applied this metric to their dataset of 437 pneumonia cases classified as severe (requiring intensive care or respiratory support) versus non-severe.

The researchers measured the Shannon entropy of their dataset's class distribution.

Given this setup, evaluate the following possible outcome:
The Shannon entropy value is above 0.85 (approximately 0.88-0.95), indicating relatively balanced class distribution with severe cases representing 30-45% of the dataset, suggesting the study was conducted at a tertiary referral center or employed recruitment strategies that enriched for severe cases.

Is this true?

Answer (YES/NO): NO